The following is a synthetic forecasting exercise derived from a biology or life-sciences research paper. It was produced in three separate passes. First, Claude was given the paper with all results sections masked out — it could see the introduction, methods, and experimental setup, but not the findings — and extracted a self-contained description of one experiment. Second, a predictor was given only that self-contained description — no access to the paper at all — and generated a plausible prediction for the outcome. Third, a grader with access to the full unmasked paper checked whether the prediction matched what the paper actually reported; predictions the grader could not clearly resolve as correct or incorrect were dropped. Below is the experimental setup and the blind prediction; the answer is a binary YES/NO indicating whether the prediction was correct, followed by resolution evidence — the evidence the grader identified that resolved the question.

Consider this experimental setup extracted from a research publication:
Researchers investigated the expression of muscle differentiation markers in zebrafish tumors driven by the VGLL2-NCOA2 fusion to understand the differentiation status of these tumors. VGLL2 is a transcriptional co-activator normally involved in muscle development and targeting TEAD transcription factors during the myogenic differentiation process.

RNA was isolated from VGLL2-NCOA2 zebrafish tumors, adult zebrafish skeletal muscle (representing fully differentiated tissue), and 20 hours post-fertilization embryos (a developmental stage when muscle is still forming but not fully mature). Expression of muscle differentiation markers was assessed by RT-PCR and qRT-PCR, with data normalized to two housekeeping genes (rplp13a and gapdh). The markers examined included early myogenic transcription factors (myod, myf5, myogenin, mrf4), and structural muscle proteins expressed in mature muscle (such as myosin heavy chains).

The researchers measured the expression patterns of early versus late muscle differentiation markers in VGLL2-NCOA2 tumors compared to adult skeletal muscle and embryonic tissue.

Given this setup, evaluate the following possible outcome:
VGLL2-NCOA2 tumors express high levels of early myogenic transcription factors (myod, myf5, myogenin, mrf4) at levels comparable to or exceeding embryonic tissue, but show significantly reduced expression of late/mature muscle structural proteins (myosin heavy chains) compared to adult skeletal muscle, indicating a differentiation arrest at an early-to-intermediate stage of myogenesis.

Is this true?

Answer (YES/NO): NO